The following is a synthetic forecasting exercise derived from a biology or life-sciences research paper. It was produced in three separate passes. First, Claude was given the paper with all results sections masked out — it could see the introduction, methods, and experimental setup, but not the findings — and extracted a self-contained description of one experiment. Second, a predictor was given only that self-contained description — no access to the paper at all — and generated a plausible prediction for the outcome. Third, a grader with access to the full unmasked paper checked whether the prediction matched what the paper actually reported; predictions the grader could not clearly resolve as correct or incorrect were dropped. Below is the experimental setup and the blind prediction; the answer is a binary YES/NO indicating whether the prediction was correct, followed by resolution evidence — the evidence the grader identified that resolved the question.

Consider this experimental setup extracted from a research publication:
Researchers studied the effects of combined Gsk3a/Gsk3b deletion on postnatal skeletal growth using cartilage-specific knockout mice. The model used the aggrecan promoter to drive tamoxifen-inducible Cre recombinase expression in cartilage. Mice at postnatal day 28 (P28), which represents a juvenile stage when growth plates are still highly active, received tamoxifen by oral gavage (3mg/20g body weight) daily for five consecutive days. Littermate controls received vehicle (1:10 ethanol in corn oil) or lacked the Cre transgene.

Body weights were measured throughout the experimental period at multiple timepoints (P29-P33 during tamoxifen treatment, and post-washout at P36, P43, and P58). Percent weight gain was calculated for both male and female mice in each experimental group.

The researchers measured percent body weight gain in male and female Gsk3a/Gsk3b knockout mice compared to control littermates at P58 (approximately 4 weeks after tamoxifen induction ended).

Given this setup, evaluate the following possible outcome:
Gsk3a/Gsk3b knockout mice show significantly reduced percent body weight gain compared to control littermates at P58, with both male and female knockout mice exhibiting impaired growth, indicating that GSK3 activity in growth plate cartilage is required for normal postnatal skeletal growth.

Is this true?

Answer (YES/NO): YES